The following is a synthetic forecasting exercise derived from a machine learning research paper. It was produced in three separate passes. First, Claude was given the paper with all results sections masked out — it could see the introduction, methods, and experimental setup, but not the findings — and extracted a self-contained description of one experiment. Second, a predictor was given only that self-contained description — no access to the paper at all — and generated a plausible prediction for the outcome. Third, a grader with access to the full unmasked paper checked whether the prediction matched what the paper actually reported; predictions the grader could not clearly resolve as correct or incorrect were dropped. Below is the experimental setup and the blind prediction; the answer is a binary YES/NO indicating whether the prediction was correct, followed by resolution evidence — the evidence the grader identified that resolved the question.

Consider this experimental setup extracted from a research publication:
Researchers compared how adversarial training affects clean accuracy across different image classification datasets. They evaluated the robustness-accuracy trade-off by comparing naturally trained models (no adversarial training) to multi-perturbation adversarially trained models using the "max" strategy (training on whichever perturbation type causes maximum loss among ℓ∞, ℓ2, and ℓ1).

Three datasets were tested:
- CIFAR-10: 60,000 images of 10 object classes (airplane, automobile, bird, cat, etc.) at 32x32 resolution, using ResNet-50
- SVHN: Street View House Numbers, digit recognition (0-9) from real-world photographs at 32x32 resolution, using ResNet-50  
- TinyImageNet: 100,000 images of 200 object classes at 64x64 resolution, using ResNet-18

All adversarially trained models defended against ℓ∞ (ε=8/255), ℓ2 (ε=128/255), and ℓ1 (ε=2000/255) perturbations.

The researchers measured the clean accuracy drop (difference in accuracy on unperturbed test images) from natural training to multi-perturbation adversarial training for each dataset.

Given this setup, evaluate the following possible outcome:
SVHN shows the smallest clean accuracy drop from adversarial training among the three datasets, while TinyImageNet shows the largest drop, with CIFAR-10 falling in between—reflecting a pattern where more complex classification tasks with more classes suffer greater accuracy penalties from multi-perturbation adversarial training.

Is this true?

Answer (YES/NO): NO